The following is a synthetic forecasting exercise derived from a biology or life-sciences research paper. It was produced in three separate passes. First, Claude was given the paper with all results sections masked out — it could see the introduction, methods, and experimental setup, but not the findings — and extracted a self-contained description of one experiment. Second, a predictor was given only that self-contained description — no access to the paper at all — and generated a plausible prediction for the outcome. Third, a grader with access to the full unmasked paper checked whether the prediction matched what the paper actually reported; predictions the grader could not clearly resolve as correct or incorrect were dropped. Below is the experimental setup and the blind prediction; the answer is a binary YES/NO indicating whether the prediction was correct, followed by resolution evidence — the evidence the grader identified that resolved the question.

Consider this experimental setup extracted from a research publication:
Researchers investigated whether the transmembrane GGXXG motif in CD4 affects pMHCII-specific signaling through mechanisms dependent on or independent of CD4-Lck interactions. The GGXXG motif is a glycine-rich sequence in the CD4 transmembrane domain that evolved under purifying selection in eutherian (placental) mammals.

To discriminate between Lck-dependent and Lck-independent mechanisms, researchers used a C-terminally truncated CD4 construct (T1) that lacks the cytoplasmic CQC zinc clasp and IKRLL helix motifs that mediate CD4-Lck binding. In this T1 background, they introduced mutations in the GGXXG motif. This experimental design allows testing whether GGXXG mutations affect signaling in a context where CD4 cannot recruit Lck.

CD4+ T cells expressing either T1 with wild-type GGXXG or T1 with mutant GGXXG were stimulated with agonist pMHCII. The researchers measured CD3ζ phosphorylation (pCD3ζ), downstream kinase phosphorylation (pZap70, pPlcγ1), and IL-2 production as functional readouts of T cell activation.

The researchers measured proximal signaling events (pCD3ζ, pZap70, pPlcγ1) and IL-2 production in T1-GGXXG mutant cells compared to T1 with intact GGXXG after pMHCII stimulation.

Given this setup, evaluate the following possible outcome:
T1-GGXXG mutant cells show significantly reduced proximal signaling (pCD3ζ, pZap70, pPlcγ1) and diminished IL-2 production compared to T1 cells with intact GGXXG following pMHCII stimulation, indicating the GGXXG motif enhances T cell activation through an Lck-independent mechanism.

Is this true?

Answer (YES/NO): YES